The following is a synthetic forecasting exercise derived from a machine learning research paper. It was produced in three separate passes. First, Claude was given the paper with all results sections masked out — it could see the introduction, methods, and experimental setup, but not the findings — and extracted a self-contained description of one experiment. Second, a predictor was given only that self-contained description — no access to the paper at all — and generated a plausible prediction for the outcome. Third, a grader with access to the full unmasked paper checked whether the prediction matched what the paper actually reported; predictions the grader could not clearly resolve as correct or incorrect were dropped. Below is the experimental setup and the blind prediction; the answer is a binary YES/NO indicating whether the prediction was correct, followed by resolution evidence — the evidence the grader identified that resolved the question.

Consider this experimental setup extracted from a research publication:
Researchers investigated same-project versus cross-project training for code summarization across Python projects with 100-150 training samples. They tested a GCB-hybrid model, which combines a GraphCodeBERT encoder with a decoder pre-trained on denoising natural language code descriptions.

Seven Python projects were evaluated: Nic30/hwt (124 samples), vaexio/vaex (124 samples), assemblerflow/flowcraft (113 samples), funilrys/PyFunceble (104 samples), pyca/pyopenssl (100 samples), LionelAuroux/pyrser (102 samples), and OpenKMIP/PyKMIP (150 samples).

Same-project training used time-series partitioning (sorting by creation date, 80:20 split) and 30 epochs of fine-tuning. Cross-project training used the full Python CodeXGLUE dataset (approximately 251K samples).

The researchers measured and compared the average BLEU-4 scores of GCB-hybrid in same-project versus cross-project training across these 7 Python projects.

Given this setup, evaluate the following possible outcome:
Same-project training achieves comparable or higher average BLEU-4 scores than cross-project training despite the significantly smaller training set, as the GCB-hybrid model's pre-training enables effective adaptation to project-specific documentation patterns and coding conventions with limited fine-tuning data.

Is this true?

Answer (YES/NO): YES